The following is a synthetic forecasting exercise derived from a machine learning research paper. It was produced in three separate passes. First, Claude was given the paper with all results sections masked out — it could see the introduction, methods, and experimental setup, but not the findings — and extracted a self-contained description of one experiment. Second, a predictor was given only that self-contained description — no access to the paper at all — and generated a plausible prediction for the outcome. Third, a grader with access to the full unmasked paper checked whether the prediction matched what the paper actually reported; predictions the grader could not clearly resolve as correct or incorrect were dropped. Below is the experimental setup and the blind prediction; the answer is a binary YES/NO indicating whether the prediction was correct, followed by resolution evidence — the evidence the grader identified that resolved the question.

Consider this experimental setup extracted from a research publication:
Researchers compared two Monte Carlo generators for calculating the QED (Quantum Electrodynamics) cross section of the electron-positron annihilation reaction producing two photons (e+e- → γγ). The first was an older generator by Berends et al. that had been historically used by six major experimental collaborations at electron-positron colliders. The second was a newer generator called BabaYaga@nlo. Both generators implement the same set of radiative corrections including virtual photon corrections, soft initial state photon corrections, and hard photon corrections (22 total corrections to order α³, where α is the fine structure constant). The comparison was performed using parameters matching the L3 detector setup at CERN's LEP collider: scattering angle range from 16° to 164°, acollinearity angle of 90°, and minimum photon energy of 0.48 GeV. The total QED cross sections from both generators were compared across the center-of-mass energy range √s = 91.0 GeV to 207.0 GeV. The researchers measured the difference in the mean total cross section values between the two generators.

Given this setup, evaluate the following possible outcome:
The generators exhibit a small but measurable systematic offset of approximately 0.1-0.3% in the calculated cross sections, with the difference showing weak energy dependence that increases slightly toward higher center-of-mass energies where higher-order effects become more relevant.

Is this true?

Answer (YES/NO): NO